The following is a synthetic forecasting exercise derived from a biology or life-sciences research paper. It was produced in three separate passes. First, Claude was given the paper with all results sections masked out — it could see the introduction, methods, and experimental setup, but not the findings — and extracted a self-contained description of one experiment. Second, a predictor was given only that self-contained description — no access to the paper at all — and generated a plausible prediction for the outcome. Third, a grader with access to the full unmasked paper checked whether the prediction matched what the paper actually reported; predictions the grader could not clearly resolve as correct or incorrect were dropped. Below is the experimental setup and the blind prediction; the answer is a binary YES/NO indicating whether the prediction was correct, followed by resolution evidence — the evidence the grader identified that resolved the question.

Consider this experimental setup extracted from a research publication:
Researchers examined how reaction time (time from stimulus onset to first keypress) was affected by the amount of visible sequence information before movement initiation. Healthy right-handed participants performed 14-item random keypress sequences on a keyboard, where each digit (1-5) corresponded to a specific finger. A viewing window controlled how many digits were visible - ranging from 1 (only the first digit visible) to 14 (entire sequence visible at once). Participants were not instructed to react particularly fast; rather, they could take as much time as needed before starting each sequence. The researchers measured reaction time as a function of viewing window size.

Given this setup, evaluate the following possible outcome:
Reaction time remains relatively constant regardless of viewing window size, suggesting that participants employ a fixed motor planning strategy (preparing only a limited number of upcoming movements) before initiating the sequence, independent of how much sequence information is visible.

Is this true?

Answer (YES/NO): NO